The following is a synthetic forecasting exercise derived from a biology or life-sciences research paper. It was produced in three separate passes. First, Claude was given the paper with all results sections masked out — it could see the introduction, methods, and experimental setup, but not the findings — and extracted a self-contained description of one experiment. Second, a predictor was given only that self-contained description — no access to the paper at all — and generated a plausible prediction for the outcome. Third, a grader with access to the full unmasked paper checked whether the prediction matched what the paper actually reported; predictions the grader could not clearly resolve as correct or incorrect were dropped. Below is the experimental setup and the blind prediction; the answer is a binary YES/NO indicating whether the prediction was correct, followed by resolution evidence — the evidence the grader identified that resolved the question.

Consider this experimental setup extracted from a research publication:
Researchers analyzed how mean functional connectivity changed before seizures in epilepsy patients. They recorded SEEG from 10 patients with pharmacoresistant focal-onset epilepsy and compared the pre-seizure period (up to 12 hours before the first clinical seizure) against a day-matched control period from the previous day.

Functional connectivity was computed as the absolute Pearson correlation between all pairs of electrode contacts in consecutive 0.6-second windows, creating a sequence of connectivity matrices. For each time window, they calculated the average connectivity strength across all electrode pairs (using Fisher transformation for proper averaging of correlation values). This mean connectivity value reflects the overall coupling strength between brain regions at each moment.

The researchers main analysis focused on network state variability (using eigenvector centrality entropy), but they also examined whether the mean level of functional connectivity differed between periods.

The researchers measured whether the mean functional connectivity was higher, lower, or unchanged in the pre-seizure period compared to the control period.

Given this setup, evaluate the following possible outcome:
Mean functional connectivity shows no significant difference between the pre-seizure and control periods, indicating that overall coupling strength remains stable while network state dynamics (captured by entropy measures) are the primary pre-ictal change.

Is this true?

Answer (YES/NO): NO